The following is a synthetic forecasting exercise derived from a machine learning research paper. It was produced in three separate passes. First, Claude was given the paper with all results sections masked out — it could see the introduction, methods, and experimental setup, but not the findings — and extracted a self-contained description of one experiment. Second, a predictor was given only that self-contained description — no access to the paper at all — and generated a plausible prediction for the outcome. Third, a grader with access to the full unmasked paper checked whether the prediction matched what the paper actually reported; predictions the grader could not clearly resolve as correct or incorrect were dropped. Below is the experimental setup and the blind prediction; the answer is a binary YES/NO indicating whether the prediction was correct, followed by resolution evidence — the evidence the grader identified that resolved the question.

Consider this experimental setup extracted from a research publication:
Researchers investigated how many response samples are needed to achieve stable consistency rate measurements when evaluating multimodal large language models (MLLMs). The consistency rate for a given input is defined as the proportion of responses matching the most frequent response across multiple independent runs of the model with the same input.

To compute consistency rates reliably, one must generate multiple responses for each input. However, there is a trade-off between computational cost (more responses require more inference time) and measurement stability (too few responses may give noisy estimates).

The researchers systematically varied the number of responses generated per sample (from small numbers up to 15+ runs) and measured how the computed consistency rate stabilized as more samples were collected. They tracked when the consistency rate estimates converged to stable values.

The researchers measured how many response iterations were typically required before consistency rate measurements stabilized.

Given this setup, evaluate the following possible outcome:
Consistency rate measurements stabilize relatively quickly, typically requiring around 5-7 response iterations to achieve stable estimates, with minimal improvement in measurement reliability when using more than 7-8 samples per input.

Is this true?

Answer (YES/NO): NO